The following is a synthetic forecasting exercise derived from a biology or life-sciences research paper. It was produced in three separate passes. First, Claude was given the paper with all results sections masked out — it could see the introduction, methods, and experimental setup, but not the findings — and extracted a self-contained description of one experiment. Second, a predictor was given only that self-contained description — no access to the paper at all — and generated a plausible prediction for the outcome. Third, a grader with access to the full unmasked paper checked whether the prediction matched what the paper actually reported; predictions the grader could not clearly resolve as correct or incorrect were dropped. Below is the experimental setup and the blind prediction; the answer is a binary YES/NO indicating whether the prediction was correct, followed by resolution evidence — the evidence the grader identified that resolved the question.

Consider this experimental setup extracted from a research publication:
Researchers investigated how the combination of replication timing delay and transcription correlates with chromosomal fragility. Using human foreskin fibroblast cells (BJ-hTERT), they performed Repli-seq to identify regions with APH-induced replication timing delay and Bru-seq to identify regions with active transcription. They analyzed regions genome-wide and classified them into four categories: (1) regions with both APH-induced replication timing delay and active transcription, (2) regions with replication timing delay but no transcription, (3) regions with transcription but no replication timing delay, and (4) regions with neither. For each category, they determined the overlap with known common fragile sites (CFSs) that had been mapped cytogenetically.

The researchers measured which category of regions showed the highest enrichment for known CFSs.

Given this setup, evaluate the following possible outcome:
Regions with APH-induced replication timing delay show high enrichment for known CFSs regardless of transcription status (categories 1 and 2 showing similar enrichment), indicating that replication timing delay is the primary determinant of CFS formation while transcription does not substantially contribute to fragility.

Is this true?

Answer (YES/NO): NO